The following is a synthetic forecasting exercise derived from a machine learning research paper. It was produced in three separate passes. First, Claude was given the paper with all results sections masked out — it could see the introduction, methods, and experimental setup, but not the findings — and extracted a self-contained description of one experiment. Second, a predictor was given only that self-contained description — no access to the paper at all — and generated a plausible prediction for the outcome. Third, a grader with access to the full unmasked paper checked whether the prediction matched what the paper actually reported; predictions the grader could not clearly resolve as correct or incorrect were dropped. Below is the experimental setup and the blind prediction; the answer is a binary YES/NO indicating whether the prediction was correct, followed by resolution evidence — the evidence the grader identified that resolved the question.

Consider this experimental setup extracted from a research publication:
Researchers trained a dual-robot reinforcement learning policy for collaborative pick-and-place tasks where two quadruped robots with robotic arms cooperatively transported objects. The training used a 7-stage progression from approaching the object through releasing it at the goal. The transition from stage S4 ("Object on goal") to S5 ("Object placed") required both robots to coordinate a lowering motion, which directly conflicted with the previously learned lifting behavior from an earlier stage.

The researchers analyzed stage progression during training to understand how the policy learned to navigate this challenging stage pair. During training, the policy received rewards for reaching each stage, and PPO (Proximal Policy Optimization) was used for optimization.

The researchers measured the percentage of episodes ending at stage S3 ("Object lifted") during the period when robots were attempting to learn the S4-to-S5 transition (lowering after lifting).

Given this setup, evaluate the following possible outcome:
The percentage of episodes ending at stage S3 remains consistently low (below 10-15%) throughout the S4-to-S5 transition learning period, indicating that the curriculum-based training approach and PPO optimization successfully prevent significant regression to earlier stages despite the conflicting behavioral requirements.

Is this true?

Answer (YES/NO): NO